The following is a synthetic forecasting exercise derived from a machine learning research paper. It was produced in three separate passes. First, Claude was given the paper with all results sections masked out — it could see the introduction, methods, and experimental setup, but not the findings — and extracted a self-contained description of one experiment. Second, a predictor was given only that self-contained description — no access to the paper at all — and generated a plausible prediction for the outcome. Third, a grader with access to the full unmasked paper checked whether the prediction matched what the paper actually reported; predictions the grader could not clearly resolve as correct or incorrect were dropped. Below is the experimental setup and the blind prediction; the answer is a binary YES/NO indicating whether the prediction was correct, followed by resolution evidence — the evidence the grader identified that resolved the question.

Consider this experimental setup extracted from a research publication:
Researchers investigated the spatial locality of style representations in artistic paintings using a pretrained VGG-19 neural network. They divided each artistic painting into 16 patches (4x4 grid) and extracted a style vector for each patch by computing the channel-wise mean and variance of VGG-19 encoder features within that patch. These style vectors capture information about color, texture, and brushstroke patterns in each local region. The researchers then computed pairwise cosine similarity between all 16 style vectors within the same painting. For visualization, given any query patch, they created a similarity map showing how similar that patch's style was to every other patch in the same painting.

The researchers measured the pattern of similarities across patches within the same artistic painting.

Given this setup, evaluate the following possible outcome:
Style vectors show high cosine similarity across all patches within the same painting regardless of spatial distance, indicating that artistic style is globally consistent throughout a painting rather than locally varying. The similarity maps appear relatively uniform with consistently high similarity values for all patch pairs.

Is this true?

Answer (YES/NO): NO